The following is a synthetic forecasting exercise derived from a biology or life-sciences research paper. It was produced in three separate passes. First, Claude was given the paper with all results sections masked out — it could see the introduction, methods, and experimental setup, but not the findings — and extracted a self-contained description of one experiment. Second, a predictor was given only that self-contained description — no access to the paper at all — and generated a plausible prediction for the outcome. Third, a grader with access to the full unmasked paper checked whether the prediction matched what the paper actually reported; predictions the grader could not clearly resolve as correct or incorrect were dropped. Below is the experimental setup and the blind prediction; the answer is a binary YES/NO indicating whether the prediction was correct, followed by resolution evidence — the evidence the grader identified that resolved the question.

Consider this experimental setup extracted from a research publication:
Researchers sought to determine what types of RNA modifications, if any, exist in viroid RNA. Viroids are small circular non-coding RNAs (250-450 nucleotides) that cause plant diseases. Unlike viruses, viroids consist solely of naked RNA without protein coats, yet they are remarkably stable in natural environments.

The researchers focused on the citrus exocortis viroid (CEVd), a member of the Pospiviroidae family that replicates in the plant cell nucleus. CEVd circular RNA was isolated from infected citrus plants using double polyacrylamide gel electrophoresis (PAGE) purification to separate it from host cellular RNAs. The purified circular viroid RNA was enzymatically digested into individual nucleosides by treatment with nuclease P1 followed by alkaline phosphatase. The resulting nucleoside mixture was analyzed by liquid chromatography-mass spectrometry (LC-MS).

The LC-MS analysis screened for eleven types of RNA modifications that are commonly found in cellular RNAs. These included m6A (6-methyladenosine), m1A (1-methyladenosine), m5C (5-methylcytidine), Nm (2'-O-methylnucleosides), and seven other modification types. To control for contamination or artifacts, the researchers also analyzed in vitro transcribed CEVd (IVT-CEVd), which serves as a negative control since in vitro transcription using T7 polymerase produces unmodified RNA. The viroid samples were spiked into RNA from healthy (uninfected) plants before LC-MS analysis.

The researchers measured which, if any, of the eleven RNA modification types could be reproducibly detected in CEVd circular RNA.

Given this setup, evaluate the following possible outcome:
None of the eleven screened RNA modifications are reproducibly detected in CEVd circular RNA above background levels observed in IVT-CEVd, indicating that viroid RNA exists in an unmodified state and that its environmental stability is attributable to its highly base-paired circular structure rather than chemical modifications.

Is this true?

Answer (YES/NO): NO